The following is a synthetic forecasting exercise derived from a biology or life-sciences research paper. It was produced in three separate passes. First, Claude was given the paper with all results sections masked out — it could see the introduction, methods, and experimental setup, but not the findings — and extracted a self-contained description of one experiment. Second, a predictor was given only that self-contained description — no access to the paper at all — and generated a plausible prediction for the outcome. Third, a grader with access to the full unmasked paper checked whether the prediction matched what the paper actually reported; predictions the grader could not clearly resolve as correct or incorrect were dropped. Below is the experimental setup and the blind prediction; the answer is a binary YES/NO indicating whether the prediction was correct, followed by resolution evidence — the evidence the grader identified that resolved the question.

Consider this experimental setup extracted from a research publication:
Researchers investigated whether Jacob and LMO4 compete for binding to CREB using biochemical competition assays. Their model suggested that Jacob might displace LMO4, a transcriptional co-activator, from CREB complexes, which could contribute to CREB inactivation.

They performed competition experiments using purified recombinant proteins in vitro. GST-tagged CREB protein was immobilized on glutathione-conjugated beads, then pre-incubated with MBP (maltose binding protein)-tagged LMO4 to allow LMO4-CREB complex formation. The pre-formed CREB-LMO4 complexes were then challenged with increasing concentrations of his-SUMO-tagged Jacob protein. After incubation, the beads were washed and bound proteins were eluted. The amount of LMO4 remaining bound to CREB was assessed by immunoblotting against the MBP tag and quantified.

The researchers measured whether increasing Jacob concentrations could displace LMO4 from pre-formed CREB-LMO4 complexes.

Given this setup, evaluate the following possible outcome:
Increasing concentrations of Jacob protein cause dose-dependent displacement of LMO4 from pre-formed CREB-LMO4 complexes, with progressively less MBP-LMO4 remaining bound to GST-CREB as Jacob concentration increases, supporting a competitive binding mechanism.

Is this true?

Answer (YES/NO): YES